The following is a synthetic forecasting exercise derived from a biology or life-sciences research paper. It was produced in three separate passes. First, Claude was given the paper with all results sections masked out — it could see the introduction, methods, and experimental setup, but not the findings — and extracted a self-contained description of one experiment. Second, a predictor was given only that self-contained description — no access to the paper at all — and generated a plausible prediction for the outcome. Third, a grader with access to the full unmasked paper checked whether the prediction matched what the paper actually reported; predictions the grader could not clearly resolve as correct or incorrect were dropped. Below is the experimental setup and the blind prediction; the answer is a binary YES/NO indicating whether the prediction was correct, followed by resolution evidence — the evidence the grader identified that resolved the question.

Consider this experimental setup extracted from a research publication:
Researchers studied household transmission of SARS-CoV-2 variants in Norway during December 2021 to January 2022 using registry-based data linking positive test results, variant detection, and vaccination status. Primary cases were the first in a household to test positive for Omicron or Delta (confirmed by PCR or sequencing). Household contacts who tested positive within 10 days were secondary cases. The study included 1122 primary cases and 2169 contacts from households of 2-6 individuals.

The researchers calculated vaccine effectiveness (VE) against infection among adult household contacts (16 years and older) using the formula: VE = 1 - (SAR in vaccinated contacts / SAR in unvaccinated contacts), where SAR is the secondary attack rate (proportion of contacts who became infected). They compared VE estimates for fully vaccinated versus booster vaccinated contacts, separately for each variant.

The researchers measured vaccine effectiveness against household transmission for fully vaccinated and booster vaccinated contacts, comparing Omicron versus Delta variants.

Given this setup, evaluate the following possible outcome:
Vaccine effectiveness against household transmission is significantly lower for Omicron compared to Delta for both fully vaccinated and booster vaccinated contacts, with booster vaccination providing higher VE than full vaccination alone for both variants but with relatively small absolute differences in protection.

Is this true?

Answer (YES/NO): NO